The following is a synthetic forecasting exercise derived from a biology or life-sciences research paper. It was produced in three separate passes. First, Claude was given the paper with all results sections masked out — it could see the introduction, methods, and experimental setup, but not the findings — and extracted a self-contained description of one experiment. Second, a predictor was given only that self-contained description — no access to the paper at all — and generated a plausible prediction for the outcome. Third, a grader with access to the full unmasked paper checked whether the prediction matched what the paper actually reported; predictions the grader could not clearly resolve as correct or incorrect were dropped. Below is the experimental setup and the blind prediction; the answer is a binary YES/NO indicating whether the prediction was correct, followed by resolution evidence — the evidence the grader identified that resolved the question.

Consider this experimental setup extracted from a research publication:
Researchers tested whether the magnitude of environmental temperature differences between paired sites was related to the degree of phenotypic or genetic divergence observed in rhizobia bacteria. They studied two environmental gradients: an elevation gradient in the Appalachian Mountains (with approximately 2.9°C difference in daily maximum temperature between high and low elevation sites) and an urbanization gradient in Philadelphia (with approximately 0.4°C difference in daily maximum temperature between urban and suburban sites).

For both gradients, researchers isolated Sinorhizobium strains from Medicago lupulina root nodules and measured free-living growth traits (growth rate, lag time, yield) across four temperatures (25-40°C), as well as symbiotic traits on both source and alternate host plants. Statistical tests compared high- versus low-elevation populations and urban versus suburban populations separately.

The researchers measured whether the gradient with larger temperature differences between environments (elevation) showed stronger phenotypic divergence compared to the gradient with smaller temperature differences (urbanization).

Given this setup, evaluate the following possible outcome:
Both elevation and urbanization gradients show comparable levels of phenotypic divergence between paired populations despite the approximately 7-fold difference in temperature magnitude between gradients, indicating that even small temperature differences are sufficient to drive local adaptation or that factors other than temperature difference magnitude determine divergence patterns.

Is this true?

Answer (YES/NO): NO